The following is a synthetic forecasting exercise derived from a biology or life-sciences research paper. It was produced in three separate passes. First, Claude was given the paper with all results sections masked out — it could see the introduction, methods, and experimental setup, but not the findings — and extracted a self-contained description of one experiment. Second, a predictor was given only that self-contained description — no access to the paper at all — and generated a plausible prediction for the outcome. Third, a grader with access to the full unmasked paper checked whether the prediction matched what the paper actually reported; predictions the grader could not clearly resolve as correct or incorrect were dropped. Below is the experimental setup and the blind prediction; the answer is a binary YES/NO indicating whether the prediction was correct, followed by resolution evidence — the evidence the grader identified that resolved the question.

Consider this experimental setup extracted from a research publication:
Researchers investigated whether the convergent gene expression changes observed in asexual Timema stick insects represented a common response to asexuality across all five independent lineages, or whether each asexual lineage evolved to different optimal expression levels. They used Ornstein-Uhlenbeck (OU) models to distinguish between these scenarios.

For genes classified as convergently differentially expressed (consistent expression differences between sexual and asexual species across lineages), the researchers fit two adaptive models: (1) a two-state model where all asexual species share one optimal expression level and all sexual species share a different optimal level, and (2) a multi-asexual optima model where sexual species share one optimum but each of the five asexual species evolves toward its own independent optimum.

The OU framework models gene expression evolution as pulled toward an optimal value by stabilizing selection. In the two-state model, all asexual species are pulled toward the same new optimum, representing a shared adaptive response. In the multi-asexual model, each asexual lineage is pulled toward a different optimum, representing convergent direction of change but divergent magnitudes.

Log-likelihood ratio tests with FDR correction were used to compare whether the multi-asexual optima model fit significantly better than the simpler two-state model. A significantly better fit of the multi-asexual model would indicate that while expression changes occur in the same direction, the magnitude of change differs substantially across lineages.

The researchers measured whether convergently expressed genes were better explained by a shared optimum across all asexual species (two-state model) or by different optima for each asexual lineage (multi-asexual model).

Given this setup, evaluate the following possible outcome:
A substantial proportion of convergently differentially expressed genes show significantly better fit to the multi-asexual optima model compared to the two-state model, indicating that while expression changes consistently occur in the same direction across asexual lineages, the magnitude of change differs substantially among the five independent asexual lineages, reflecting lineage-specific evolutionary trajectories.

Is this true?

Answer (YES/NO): NO